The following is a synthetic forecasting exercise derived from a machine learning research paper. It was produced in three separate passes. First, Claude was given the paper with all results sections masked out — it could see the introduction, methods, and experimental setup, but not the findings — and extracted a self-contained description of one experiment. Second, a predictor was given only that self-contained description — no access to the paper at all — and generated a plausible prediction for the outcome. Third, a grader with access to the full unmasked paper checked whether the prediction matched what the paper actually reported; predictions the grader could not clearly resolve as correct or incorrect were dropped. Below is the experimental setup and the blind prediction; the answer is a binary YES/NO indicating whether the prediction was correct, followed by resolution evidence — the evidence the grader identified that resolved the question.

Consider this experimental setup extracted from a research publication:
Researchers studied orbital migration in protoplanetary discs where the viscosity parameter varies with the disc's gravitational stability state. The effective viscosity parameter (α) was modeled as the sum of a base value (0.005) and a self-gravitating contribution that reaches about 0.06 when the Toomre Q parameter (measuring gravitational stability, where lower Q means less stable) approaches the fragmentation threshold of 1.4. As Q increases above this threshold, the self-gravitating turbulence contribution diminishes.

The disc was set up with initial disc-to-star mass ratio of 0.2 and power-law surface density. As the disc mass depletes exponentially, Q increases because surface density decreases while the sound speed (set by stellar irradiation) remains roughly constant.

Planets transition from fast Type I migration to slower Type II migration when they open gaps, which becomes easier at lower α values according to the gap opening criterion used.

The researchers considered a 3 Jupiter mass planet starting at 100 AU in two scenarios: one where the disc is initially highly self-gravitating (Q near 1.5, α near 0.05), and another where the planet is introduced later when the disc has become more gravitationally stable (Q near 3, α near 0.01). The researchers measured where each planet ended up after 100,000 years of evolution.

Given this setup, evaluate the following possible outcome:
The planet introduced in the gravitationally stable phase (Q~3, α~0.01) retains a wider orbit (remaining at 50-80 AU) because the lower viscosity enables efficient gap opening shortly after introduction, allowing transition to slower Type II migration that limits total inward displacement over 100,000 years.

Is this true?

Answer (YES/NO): NO